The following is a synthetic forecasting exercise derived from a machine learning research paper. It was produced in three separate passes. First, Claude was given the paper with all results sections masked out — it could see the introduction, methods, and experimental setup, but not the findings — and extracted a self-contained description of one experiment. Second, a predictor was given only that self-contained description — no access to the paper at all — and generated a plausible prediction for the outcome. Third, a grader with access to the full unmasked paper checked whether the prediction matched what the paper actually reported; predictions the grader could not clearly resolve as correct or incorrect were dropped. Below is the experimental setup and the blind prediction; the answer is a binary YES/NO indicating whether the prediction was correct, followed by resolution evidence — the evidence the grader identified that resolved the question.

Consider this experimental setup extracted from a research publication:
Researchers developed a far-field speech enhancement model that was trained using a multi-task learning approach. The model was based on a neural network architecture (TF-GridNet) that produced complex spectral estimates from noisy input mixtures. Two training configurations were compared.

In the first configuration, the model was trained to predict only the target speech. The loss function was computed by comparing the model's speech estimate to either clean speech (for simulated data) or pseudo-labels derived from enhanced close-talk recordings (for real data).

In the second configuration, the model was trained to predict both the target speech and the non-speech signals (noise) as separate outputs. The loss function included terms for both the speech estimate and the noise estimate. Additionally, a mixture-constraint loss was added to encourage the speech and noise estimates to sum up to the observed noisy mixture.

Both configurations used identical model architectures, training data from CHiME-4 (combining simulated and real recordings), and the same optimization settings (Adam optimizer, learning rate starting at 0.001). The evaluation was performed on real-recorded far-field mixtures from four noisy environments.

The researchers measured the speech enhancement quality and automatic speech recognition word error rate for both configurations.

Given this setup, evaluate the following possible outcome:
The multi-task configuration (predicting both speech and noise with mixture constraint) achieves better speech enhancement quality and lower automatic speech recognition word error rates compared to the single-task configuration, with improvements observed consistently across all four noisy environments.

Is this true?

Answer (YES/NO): NO